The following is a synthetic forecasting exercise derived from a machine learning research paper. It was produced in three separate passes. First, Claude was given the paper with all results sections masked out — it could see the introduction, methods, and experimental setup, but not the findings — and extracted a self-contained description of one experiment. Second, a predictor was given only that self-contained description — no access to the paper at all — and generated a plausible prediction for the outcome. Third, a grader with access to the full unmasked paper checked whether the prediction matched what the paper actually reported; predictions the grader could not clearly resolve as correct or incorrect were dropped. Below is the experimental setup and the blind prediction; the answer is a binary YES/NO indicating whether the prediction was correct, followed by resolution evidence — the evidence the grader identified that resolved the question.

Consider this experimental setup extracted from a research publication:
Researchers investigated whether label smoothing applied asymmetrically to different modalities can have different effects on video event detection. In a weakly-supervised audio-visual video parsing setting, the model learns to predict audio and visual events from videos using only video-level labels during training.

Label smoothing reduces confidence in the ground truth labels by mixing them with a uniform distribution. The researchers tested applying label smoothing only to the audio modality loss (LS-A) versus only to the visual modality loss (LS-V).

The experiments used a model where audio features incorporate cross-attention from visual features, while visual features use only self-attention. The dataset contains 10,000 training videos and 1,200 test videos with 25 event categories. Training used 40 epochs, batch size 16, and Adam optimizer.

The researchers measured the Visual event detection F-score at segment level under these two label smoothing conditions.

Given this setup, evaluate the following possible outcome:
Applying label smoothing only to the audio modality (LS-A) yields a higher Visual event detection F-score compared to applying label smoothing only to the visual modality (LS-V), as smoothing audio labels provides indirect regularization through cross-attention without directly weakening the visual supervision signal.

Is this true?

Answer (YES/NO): NO